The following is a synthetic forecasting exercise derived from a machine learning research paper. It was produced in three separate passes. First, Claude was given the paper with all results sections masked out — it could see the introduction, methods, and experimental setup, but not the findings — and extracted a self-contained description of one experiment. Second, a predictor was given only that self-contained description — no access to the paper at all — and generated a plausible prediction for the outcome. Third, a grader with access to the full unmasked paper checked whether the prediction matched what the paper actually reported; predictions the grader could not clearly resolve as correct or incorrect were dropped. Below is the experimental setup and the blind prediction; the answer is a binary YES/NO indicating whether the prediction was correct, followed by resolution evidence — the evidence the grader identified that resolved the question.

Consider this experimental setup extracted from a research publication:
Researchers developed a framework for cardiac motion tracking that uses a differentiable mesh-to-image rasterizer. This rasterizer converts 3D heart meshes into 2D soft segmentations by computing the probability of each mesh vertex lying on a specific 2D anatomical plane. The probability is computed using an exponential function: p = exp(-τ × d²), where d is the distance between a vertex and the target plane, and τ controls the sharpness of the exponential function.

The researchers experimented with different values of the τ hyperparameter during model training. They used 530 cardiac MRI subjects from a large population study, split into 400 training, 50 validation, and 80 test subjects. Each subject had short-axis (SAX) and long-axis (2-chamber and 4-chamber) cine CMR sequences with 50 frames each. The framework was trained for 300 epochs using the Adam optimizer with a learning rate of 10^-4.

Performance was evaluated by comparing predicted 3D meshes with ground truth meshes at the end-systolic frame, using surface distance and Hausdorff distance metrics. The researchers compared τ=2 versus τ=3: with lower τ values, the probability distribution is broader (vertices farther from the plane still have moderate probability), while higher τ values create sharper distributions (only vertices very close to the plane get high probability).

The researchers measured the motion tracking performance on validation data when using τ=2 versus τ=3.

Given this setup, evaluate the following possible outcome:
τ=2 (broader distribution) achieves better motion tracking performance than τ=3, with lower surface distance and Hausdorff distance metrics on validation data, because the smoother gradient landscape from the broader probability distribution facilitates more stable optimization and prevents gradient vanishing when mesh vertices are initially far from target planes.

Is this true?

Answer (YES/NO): NO